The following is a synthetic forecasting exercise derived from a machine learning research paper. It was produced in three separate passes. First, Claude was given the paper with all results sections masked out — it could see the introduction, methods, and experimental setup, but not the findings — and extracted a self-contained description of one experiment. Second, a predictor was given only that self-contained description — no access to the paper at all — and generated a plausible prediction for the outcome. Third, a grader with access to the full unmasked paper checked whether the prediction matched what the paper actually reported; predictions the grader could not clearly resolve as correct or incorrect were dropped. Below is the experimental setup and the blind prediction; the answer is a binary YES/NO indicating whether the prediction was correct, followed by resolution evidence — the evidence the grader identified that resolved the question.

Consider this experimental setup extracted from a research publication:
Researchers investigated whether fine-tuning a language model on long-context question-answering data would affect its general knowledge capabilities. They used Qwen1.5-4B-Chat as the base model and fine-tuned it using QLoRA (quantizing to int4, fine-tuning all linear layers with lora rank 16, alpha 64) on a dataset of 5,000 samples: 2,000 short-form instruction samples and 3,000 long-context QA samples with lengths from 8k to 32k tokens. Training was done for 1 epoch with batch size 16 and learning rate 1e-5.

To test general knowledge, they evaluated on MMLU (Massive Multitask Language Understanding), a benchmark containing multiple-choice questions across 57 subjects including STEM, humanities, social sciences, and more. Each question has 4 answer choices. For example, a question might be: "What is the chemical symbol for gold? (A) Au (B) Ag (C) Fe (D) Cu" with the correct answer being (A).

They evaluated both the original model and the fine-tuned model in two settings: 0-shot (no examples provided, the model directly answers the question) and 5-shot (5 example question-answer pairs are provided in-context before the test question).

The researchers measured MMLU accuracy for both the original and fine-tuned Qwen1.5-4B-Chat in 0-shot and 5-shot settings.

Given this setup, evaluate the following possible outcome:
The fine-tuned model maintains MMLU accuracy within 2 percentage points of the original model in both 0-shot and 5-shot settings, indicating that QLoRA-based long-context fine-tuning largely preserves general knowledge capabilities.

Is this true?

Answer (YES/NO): NO